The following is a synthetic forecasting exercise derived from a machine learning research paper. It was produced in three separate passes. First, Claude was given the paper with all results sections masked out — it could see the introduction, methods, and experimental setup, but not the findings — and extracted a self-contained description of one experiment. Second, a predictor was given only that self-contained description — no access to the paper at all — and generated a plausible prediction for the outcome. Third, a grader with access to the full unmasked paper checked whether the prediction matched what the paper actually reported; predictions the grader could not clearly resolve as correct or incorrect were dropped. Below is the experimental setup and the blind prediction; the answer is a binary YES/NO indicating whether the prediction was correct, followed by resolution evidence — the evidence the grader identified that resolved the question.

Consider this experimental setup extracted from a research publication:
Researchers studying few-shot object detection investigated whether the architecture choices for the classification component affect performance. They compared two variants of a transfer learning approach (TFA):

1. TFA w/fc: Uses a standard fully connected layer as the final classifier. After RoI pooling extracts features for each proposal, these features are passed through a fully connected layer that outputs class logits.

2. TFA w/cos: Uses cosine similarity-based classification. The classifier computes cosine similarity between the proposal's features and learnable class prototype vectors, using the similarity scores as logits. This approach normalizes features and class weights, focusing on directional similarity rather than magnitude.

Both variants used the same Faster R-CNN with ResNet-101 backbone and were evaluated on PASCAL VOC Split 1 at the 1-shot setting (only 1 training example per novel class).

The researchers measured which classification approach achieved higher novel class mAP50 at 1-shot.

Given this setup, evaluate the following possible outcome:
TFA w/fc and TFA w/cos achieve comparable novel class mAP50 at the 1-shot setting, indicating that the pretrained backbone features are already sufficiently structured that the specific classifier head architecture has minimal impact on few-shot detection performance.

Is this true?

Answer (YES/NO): NO